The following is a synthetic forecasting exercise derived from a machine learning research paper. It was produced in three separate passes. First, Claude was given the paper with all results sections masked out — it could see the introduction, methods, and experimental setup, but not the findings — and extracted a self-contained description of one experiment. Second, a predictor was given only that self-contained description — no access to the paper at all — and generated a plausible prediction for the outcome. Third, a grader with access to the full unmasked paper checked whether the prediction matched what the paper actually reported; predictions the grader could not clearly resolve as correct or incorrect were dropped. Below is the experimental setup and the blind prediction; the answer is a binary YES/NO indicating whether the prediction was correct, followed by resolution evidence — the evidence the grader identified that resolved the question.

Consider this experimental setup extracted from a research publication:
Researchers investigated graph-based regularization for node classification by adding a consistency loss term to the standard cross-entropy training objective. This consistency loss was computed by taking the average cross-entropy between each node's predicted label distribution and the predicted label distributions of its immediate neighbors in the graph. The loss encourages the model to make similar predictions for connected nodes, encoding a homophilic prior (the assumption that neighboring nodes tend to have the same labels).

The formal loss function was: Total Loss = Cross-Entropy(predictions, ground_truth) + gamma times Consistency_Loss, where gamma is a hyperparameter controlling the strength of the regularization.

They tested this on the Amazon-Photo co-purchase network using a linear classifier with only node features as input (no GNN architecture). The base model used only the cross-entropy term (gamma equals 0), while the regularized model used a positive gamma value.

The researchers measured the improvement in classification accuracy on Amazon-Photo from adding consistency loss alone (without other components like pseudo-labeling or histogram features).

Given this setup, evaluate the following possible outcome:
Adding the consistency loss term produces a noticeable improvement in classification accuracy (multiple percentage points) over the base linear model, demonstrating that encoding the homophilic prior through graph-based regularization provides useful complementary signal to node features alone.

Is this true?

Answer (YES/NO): YES